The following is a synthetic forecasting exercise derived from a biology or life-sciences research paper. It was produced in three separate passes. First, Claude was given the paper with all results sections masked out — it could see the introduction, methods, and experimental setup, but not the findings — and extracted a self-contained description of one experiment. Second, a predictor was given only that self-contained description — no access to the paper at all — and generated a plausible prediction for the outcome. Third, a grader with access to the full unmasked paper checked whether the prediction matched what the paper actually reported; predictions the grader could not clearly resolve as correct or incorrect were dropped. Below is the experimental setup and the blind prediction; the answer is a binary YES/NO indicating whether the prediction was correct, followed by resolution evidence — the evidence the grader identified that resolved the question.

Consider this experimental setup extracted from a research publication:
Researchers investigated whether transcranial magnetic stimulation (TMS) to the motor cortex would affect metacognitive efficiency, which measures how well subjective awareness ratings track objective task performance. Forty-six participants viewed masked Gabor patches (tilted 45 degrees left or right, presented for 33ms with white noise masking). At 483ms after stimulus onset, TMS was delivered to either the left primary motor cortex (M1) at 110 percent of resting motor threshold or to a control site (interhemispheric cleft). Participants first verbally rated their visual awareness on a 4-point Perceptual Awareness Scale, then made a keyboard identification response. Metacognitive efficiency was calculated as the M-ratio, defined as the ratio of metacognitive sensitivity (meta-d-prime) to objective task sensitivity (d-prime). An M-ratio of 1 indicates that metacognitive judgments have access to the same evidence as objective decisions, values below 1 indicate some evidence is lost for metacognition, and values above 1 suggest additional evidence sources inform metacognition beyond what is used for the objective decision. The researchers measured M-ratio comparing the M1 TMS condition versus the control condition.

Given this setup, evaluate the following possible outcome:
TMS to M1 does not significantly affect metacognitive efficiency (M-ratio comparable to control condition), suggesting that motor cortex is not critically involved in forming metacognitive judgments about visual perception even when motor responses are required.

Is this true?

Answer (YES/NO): NO